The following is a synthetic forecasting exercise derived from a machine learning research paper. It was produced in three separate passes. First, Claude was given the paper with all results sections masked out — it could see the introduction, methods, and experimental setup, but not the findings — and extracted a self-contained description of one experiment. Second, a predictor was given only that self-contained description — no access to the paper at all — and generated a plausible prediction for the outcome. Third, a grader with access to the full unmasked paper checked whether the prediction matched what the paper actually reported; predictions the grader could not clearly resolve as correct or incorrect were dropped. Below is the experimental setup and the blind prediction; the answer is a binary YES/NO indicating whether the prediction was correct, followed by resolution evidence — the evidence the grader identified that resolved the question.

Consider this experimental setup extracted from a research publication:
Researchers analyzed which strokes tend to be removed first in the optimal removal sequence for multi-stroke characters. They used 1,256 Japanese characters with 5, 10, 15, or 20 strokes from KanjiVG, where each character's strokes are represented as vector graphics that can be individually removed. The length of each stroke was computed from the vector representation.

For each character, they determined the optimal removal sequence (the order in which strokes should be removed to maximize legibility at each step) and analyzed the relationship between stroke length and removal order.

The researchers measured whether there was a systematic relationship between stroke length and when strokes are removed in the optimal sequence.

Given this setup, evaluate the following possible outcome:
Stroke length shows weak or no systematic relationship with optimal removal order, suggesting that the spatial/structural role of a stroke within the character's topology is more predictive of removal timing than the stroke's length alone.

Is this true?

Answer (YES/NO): YES